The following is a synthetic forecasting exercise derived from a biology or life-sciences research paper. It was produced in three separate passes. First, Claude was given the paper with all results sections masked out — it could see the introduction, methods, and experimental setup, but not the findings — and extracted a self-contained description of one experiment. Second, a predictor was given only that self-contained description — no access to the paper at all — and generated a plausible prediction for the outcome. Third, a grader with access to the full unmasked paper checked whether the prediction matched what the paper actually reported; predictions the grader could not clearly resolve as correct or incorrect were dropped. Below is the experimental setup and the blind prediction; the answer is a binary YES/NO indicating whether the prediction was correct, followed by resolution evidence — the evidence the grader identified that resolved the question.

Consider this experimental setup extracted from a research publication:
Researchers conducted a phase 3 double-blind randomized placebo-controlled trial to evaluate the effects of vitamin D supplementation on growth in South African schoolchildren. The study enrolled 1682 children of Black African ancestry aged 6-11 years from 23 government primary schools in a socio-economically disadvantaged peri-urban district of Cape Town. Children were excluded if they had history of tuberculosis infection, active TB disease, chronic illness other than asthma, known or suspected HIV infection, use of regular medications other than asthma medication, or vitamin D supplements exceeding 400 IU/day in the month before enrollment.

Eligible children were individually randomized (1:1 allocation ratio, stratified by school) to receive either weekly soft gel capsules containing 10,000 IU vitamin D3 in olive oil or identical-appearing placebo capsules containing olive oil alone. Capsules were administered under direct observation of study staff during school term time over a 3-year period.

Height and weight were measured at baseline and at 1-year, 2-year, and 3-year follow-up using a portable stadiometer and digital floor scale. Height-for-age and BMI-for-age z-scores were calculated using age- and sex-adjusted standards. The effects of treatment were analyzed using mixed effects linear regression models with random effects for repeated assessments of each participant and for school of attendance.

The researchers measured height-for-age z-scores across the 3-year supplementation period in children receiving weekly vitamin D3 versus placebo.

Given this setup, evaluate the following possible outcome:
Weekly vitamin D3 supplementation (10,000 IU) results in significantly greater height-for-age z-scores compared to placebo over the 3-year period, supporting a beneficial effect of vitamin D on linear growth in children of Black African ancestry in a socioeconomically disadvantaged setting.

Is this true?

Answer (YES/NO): NO